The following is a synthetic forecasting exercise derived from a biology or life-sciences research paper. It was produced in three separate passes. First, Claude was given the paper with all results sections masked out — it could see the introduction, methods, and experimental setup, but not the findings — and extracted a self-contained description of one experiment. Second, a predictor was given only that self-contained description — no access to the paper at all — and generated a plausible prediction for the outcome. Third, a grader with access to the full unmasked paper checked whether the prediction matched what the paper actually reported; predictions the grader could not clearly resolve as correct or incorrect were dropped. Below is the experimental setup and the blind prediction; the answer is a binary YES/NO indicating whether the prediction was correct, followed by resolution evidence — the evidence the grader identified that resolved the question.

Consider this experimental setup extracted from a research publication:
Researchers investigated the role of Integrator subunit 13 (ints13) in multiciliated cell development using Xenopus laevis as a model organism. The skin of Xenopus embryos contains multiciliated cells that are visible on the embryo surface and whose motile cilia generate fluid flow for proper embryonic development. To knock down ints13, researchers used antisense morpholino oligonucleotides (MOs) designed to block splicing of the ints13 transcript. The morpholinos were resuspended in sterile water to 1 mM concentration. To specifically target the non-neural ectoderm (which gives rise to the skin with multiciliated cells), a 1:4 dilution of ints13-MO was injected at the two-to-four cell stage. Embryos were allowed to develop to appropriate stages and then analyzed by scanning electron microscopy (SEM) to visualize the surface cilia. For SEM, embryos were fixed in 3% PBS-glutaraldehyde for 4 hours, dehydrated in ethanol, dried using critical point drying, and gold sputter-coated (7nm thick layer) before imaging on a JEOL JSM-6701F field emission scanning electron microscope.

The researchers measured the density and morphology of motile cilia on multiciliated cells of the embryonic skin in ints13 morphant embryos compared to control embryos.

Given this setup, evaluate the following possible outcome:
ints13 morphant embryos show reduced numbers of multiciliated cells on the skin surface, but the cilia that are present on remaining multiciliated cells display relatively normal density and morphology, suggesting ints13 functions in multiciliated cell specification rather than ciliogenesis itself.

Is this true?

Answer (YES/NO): NO